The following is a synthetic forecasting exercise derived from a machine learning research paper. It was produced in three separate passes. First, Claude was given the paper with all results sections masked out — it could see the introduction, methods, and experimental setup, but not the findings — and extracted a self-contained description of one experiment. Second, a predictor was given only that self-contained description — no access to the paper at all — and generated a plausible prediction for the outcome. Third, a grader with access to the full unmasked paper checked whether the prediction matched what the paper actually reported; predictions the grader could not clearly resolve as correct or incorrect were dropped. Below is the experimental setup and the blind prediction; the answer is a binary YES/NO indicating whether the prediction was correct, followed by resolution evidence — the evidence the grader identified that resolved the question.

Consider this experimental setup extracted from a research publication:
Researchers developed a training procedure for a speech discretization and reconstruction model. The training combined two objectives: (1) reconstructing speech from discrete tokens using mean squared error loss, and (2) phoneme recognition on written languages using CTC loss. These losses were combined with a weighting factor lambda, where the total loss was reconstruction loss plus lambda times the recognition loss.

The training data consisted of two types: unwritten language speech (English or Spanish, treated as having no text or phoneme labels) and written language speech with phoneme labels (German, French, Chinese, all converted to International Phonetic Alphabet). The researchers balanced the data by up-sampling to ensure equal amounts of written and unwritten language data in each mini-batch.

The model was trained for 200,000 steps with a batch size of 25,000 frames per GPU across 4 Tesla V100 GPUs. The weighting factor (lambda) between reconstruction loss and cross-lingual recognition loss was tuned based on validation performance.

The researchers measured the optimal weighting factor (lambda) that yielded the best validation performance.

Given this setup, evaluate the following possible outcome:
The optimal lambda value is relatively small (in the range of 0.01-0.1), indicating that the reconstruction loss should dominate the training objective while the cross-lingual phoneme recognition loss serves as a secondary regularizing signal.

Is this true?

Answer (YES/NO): YES